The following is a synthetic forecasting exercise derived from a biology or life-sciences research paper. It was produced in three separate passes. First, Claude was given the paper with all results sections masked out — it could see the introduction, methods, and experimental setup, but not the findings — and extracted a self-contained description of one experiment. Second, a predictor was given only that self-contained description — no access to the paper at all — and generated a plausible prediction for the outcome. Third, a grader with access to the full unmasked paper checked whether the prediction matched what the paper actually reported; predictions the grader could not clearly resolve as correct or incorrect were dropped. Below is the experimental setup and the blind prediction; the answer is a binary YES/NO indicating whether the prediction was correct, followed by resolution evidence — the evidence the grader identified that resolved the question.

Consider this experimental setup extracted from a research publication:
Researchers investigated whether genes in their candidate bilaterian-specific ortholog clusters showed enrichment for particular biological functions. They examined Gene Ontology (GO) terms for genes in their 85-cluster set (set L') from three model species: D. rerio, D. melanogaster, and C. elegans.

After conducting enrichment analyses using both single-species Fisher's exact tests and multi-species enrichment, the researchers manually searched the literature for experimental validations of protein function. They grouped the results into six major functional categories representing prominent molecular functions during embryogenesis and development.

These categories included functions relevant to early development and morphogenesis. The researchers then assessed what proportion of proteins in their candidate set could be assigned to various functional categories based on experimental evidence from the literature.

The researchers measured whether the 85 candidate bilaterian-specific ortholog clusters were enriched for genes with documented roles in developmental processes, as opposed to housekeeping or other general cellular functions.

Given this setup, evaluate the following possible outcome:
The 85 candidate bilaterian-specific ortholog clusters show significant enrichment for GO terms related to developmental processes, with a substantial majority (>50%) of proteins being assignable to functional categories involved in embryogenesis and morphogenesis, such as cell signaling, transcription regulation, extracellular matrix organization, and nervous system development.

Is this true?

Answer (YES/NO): YES